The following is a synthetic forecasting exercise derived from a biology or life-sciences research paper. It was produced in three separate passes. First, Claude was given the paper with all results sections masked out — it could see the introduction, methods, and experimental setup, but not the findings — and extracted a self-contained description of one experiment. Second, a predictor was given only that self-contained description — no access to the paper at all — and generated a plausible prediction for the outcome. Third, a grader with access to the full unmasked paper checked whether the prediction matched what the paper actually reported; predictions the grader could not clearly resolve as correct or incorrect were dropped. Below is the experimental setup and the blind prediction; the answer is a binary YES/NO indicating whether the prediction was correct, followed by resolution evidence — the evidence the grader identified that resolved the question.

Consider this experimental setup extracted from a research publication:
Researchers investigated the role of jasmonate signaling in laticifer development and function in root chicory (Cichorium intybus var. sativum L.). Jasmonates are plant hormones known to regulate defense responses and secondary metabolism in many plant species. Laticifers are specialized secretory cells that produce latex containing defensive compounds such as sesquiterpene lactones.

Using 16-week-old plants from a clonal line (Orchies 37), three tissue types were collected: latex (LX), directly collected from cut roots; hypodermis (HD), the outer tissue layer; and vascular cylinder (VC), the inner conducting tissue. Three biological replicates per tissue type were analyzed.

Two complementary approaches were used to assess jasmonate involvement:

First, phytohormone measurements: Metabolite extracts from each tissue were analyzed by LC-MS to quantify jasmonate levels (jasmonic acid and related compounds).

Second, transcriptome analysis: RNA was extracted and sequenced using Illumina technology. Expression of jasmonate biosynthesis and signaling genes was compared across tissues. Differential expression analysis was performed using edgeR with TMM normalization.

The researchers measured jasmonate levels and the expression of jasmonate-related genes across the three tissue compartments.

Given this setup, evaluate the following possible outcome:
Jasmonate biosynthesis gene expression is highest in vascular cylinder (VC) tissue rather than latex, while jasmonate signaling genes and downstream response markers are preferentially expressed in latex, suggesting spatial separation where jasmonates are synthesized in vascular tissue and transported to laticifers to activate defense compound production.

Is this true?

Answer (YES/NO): NO